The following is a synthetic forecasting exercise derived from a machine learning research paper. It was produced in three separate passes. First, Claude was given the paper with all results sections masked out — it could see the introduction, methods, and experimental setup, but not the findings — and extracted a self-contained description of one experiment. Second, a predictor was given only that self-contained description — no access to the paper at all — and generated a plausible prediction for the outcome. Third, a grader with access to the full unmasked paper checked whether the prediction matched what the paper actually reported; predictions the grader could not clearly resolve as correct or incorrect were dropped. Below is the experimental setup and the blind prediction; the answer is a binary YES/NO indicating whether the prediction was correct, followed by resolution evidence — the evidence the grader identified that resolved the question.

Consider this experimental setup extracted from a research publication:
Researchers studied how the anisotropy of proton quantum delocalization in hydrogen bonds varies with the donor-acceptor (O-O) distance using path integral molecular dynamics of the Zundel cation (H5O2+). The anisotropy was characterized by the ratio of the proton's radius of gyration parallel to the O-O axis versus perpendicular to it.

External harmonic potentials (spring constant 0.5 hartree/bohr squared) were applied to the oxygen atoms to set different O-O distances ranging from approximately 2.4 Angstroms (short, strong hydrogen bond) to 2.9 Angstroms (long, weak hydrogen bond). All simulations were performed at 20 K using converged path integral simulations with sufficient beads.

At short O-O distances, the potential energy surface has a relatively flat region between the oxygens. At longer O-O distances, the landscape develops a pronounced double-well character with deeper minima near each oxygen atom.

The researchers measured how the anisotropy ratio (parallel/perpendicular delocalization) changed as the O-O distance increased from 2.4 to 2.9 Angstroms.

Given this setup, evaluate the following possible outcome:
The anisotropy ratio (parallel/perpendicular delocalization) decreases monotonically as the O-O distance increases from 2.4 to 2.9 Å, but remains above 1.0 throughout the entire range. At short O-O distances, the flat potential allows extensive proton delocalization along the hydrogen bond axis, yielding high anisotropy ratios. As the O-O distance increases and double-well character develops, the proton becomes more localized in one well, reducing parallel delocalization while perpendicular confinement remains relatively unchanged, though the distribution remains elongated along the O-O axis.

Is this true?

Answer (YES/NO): NO